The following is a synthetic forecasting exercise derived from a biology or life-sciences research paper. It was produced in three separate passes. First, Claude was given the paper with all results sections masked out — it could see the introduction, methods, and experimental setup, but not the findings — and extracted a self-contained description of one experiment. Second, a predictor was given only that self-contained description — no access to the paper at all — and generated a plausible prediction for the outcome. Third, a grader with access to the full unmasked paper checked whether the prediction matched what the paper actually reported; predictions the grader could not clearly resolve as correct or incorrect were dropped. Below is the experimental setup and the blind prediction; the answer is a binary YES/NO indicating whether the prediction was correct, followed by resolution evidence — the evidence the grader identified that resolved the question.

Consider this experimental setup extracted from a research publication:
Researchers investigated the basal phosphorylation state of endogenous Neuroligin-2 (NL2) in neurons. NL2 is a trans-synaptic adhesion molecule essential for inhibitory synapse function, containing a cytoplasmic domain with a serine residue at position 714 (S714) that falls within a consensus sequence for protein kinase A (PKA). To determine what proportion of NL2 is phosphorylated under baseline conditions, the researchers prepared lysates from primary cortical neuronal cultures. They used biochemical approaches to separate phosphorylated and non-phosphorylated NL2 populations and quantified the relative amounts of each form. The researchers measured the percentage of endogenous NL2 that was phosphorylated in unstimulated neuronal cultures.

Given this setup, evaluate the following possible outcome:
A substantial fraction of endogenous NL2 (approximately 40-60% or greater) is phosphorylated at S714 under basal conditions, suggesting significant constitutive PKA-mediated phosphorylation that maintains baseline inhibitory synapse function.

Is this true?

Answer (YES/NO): YES